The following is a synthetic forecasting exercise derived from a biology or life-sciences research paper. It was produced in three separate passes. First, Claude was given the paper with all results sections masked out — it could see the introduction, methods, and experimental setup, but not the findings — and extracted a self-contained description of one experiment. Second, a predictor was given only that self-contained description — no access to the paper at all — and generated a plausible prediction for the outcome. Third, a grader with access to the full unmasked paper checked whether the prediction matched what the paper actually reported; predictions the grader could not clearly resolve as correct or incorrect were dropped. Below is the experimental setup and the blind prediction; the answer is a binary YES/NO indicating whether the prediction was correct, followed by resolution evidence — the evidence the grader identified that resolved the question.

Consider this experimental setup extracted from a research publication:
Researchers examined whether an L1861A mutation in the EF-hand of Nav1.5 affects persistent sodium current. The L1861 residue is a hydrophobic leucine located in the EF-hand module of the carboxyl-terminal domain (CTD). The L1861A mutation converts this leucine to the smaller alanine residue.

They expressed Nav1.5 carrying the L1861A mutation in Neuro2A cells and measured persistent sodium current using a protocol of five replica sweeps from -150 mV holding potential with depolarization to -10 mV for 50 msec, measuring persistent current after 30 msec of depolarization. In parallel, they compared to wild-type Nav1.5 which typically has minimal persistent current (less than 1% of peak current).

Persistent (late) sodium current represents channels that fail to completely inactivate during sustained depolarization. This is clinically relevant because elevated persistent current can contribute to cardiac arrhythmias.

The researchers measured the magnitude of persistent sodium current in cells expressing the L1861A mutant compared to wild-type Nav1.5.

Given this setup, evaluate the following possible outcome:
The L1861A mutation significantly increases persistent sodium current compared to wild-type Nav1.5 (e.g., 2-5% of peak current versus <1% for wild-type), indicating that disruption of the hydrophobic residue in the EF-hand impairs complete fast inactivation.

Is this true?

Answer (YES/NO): NO